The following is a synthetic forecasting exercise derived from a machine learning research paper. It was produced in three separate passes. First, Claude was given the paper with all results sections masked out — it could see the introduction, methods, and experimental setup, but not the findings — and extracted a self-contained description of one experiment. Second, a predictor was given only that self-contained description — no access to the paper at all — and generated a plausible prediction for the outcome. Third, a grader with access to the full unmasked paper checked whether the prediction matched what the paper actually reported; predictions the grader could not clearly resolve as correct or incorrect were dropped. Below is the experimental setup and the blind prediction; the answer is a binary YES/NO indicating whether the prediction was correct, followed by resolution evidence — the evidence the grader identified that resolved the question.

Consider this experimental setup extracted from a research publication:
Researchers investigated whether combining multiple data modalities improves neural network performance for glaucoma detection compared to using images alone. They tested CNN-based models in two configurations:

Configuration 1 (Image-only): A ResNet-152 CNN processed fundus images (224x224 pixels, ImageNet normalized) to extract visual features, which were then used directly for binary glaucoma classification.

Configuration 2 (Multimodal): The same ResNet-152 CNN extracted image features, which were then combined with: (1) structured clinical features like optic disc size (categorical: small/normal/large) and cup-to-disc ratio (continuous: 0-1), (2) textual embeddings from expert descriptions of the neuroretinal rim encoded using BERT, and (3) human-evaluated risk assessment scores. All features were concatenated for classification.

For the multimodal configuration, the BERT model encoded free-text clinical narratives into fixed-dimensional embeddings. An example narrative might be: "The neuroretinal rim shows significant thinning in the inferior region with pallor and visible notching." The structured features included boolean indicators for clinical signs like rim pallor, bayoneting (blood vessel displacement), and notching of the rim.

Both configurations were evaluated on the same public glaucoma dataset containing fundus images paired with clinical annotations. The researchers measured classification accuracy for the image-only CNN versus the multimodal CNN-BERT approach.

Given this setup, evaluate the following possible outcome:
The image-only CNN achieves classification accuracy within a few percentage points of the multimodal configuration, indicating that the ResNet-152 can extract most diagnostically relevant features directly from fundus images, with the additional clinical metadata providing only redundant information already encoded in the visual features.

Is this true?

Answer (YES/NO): YES